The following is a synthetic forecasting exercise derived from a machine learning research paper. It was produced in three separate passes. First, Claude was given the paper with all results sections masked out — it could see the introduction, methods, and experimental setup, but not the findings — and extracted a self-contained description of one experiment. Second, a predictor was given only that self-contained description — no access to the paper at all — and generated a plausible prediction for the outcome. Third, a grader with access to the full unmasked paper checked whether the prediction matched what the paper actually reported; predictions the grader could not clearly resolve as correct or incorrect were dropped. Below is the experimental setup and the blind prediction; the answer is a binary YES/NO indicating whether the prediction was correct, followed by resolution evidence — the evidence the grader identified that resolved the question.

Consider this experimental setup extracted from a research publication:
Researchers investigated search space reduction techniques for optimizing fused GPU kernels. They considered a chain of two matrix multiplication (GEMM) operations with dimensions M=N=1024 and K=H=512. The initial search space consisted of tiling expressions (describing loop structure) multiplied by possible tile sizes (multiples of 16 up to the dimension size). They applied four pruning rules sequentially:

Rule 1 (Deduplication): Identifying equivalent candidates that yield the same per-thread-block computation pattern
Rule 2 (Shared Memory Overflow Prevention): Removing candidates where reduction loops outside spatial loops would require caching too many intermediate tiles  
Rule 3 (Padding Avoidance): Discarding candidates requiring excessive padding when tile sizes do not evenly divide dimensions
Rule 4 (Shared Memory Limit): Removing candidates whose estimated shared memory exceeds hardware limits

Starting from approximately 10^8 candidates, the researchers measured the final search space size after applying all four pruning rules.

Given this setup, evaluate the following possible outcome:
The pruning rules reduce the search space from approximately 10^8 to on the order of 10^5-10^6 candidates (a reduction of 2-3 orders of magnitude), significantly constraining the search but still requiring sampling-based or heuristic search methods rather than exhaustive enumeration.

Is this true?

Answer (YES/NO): NO